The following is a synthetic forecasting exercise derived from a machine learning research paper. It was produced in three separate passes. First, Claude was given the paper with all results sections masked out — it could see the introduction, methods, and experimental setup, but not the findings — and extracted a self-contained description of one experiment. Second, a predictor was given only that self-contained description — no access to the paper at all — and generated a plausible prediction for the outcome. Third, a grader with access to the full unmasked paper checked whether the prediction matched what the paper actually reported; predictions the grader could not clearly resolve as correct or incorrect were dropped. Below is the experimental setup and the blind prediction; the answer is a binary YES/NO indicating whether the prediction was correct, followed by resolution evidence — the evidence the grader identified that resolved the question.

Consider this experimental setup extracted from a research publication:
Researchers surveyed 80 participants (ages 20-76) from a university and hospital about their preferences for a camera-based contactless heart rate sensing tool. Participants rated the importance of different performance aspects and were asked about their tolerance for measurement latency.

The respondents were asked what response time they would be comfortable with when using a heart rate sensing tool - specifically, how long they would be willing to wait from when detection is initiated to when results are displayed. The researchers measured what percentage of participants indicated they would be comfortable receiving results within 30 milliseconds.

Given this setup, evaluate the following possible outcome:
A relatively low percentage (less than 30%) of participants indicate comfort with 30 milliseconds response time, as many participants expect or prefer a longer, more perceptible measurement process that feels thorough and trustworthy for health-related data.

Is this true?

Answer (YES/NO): NO